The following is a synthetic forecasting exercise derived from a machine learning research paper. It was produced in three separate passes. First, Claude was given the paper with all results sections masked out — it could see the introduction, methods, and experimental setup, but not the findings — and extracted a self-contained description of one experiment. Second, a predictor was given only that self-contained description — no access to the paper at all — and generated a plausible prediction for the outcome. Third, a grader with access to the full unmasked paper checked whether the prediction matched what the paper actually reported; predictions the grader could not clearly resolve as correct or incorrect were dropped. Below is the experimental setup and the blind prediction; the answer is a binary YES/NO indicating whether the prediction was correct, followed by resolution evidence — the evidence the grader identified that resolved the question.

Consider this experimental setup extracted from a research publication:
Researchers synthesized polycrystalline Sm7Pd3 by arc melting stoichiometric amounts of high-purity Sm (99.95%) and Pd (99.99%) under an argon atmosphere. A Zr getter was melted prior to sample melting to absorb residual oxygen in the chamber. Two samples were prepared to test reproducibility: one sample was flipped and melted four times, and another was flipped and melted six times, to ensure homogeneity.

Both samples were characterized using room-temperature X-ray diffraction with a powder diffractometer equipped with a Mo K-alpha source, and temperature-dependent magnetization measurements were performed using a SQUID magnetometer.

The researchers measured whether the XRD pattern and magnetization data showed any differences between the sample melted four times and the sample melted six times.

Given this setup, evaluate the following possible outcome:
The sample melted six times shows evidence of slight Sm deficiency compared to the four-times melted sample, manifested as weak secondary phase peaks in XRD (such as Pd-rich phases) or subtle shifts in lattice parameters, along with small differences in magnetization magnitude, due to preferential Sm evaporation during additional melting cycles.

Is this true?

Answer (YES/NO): NO